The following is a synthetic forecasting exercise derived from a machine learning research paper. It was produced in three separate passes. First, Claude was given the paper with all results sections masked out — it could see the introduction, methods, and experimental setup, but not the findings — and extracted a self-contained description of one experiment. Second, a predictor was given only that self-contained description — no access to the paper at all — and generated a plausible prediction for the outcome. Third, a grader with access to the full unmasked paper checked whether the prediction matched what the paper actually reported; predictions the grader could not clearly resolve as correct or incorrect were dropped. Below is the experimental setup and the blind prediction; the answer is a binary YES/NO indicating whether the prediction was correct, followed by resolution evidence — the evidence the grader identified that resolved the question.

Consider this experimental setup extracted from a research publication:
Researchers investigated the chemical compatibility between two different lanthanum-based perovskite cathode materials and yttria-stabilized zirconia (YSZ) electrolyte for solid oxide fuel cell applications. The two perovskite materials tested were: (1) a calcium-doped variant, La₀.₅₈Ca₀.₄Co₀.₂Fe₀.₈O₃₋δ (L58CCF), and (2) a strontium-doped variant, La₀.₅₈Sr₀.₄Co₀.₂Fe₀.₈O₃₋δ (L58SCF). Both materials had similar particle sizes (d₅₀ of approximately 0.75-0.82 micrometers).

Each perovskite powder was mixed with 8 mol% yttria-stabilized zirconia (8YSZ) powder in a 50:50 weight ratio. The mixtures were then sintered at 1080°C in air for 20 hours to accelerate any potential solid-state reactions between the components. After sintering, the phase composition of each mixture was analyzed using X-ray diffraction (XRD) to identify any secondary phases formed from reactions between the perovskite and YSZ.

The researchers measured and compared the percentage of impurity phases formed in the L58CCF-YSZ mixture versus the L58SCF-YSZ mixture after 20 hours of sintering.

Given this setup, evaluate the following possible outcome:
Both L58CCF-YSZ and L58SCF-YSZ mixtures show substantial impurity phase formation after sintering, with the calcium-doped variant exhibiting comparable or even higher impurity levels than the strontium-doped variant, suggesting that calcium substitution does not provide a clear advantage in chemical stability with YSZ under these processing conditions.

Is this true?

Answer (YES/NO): NO